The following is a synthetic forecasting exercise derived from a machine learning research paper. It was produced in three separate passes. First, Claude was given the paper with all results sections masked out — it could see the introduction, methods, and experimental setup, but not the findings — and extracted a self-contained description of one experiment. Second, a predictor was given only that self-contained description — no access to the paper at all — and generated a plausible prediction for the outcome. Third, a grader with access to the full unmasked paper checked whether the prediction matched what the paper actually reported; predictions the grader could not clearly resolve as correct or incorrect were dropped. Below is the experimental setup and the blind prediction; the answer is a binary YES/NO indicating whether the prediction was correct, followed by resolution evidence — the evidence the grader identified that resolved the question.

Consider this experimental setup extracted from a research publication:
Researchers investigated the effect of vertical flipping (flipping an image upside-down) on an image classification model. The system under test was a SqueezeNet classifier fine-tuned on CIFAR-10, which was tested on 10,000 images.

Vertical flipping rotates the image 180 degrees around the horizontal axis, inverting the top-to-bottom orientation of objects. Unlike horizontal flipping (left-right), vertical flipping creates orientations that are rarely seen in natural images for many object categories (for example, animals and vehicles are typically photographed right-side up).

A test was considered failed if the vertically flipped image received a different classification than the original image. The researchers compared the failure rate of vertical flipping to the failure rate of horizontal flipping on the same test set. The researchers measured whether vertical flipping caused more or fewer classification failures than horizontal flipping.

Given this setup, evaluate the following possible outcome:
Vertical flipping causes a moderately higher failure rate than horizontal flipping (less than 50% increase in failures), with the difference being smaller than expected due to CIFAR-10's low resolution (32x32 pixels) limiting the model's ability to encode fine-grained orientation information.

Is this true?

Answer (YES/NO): NO